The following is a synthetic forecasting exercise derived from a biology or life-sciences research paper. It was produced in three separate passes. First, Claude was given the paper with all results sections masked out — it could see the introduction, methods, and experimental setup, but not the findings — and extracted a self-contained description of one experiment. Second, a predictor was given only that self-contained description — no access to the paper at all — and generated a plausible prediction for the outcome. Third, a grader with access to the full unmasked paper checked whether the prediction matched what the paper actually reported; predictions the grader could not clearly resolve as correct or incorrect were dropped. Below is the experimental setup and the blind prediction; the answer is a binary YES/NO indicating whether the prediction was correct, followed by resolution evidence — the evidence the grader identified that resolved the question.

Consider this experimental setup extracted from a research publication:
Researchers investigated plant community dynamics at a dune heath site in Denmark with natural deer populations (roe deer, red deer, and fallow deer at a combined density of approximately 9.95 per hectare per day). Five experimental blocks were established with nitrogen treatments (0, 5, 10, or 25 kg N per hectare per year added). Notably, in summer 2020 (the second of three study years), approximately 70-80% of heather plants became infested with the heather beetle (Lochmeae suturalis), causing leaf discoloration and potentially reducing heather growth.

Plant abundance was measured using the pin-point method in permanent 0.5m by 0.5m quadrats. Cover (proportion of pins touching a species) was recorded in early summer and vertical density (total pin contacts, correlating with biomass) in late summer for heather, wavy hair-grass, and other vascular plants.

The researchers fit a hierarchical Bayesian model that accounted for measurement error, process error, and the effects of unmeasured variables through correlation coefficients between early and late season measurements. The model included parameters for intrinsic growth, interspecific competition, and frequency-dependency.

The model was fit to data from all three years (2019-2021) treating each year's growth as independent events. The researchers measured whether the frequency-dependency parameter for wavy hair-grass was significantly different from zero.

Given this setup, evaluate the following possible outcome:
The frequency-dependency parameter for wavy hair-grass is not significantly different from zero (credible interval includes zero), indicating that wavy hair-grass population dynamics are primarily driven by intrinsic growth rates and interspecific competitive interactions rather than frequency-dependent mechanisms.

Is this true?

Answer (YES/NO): NO